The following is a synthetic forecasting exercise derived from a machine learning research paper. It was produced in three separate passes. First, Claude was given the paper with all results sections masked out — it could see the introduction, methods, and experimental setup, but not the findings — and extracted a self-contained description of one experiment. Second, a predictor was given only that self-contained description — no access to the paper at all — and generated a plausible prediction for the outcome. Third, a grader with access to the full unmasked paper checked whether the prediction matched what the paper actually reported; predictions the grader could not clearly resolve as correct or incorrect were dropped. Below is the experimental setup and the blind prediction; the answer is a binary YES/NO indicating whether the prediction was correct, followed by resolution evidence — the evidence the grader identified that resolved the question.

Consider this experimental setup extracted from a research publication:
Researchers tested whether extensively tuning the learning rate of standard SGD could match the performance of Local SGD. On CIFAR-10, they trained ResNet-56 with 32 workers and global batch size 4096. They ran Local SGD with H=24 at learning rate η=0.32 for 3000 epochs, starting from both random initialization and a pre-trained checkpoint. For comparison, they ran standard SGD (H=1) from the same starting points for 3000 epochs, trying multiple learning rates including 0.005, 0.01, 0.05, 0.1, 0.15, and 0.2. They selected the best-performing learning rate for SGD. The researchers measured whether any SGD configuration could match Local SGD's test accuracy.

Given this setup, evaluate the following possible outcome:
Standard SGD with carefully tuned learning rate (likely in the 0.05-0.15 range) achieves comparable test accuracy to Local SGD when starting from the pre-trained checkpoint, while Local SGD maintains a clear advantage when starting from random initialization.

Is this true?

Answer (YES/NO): NO